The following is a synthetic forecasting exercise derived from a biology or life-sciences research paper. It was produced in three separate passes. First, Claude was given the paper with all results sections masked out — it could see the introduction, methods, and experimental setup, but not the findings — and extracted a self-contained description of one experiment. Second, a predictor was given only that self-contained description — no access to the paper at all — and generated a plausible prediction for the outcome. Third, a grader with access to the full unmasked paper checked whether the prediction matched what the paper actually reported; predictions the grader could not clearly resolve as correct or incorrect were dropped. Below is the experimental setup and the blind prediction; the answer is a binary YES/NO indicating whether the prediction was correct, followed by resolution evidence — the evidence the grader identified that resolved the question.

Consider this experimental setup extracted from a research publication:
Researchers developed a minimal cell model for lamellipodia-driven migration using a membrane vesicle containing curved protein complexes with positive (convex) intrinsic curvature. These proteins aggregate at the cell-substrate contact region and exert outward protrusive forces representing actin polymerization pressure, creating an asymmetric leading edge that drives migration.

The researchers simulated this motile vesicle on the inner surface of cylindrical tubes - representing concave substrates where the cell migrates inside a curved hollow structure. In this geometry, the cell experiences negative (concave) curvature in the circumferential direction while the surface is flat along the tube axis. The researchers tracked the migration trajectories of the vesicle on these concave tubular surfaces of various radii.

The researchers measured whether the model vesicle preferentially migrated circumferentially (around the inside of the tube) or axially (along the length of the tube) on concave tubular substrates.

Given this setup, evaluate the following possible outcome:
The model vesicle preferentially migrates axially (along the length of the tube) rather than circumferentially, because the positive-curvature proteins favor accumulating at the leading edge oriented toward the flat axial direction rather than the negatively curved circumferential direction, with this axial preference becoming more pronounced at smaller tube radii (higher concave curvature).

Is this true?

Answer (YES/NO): NO